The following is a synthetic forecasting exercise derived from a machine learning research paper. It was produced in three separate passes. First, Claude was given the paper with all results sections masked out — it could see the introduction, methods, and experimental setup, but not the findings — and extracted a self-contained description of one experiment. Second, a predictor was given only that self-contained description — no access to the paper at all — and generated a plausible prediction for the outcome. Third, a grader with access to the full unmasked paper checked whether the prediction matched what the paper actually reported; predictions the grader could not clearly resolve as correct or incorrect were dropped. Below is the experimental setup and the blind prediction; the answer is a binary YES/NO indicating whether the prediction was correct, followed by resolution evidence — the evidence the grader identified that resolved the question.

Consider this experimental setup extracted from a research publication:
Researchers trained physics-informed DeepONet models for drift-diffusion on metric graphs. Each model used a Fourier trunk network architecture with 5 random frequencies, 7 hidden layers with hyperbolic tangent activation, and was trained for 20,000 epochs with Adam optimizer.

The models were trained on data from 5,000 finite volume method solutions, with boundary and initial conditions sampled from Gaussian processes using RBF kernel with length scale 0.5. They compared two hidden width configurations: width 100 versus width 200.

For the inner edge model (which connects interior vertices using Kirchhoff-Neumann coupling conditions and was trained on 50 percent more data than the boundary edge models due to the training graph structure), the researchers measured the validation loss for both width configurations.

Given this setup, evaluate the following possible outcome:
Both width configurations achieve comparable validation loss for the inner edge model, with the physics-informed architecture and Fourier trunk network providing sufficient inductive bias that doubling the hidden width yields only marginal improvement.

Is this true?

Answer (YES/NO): YES